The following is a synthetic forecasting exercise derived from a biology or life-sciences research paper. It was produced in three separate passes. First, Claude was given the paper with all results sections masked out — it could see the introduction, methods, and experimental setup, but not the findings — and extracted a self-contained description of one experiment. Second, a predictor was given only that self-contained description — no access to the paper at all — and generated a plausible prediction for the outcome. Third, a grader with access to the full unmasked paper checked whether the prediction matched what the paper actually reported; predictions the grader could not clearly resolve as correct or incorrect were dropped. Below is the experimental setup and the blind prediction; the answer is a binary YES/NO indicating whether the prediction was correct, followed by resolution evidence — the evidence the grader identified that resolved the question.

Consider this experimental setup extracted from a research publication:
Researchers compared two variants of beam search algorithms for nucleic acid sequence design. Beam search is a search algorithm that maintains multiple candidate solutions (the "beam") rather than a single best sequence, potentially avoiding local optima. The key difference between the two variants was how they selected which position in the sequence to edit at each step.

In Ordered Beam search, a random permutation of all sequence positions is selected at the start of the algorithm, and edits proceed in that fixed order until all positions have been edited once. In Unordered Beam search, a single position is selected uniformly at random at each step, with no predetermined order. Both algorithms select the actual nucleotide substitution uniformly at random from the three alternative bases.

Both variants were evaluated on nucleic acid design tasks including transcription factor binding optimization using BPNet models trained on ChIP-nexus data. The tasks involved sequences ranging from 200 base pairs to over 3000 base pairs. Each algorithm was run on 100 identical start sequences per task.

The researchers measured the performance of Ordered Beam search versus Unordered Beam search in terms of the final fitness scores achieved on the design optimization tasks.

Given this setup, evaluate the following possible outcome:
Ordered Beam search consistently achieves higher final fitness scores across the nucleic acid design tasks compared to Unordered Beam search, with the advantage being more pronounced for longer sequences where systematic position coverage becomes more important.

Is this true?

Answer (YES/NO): NO